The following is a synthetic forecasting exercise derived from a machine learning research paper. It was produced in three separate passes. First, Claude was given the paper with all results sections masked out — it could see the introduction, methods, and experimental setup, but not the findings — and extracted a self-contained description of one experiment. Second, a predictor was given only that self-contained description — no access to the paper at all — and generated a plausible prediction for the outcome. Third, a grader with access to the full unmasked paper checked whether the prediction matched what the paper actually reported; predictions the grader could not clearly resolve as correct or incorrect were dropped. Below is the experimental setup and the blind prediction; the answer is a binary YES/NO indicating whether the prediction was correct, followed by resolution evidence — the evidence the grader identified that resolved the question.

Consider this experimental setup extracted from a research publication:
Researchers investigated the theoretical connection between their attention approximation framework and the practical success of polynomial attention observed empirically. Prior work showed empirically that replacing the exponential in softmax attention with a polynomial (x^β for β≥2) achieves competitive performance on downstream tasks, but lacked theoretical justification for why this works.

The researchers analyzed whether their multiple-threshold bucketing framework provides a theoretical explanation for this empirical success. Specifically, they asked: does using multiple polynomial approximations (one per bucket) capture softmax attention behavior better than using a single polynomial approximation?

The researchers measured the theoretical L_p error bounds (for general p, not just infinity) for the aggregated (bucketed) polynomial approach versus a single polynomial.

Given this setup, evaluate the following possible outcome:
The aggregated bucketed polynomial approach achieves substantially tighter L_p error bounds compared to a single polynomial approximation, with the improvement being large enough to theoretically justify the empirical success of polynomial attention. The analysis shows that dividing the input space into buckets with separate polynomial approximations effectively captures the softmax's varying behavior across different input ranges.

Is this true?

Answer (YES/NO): YES